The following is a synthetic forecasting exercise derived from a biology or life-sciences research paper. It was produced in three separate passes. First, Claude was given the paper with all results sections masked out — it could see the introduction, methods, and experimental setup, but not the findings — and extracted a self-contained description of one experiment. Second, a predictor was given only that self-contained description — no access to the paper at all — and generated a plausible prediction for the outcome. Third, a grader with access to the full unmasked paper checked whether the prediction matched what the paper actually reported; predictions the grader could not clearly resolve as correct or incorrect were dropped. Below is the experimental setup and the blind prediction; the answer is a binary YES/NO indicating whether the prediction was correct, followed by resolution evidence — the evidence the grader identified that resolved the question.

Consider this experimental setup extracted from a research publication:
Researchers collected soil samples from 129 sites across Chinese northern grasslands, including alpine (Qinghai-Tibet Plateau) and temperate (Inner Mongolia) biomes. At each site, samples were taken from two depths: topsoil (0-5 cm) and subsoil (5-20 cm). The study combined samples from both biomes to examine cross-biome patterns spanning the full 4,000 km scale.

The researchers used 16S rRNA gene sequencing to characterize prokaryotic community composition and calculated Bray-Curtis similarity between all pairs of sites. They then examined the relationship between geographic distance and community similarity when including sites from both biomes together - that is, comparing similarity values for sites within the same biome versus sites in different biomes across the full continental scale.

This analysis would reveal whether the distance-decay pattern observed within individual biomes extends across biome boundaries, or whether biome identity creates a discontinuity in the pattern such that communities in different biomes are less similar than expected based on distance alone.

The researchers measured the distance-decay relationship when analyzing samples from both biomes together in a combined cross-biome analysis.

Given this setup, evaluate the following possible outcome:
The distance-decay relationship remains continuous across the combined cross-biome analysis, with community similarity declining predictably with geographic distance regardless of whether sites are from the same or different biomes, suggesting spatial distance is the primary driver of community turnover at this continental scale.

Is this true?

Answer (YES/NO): NO